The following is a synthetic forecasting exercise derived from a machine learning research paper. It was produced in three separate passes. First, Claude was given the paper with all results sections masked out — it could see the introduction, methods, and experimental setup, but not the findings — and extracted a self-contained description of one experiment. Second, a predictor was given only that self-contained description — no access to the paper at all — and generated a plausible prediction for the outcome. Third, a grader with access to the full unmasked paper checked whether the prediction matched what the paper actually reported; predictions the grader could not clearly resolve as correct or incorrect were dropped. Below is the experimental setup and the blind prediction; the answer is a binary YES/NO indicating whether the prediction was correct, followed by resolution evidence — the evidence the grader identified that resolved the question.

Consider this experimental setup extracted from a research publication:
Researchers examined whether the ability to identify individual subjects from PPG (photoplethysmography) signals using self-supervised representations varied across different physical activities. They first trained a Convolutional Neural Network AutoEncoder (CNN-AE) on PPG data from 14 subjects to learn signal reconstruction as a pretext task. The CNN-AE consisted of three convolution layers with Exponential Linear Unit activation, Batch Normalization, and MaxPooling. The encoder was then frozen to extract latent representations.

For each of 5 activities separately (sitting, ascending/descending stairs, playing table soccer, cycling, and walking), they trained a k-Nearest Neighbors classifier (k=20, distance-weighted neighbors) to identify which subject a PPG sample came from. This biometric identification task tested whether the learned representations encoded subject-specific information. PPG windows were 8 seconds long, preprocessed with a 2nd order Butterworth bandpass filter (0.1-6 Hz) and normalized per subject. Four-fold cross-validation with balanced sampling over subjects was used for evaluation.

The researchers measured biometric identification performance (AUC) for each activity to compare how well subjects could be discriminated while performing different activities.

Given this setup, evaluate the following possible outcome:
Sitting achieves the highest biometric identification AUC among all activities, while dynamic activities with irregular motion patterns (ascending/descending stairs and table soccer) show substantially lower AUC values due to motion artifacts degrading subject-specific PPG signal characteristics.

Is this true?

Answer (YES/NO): YES